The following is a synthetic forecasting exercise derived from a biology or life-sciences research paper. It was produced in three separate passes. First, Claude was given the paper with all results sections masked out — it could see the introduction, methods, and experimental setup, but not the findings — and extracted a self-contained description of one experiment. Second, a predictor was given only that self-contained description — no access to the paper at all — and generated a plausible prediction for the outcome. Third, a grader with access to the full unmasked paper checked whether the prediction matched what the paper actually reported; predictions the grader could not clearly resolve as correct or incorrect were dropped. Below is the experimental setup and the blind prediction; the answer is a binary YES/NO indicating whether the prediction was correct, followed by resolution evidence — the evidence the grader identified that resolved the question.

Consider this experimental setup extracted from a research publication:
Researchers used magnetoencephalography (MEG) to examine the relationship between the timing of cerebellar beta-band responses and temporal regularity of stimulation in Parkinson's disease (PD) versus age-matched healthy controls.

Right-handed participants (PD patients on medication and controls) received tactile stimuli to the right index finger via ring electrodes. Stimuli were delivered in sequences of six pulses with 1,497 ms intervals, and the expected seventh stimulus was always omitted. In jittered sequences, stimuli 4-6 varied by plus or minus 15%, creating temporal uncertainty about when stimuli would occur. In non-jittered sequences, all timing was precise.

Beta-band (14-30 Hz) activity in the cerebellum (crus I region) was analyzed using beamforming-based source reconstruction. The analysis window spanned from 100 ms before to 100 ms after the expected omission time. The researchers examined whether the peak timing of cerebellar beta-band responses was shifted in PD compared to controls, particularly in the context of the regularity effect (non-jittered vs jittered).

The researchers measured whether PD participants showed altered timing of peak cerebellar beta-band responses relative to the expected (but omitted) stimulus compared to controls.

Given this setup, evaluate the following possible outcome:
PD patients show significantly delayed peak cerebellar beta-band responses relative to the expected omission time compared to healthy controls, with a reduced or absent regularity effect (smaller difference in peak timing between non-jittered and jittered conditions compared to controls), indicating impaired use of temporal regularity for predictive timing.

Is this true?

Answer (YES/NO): NO